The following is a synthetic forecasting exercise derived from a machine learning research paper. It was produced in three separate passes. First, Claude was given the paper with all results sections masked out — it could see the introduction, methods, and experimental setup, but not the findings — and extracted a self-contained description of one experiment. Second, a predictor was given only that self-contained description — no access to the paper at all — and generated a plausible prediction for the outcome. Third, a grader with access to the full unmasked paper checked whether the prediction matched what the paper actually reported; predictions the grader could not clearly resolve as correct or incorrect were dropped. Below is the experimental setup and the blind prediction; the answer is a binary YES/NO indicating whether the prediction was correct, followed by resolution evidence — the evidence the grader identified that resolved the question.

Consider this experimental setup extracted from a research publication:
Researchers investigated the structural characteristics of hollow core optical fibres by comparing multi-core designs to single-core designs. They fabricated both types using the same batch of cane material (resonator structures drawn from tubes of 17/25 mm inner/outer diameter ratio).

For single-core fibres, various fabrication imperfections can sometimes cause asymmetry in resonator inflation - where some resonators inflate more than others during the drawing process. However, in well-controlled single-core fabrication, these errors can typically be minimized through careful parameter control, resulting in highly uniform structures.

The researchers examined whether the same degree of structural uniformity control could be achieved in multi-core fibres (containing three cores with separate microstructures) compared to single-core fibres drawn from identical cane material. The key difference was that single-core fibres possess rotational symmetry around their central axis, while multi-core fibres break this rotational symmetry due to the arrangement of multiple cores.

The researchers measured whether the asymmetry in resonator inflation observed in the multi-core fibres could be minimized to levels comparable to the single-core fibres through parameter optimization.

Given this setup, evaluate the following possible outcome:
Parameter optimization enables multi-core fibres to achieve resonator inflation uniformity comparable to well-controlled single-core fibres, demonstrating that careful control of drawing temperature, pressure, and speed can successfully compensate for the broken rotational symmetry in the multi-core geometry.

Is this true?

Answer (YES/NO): NO